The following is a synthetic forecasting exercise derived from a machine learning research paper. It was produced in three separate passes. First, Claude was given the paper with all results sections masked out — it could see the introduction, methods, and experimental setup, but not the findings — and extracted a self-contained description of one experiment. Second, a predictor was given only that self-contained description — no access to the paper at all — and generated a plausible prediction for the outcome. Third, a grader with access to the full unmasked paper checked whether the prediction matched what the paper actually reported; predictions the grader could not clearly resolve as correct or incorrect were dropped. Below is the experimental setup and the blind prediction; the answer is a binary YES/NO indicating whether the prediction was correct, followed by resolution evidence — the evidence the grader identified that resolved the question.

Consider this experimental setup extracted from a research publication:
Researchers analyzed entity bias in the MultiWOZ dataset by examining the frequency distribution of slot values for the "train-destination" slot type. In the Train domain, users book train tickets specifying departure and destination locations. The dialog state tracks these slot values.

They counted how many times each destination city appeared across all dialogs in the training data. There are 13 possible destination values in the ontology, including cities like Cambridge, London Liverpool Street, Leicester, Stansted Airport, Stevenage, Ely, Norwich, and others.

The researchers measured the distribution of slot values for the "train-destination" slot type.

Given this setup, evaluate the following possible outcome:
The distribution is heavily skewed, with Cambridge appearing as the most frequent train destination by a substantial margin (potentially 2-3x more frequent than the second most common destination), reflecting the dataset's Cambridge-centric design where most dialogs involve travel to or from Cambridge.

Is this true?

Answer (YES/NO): NO